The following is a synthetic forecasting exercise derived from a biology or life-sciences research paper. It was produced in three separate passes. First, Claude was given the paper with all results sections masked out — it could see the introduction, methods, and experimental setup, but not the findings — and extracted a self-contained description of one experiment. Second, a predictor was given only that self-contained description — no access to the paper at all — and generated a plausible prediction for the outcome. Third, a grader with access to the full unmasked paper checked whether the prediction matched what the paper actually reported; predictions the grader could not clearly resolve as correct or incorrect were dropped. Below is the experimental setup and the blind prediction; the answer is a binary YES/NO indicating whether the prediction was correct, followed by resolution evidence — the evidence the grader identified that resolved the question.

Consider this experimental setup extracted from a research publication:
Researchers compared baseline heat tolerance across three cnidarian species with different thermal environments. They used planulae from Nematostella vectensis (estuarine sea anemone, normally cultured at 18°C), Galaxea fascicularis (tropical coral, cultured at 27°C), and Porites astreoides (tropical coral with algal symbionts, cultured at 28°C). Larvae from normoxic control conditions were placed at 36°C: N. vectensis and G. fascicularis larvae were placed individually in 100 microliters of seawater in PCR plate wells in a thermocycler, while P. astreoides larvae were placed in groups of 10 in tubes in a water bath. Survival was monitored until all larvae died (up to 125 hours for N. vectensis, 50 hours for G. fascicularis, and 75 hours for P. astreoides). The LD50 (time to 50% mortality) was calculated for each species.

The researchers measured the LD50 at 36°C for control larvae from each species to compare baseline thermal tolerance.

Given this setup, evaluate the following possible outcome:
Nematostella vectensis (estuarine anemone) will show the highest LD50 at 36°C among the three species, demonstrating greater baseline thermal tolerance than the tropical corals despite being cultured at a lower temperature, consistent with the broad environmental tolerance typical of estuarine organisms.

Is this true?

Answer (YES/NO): YES